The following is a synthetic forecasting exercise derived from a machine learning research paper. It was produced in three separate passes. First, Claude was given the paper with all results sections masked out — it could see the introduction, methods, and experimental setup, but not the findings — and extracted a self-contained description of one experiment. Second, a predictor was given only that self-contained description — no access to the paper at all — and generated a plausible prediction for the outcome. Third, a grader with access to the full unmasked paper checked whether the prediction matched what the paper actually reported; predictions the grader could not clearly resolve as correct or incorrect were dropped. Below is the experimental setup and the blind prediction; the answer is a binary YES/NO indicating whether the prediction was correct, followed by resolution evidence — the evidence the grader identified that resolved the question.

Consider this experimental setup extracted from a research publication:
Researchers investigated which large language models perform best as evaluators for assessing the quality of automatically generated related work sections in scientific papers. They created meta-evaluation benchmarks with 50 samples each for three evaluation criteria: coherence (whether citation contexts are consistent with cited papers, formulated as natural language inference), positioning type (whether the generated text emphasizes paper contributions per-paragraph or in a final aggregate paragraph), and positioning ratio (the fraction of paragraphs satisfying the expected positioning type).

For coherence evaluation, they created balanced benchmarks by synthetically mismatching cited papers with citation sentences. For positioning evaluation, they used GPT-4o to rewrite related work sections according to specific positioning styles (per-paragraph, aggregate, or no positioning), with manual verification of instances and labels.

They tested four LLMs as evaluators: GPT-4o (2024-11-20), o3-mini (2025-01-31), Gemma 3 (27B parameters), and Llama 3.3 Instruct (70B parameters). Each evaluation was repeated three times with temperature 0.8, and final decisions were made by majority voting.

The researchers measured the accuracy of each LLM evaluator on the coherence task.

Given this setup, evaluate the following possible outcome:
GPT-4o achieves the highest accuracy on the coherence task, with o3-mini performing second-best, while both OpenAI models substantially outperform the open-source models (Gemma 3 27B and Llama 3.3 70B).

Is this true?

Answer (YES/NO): NO